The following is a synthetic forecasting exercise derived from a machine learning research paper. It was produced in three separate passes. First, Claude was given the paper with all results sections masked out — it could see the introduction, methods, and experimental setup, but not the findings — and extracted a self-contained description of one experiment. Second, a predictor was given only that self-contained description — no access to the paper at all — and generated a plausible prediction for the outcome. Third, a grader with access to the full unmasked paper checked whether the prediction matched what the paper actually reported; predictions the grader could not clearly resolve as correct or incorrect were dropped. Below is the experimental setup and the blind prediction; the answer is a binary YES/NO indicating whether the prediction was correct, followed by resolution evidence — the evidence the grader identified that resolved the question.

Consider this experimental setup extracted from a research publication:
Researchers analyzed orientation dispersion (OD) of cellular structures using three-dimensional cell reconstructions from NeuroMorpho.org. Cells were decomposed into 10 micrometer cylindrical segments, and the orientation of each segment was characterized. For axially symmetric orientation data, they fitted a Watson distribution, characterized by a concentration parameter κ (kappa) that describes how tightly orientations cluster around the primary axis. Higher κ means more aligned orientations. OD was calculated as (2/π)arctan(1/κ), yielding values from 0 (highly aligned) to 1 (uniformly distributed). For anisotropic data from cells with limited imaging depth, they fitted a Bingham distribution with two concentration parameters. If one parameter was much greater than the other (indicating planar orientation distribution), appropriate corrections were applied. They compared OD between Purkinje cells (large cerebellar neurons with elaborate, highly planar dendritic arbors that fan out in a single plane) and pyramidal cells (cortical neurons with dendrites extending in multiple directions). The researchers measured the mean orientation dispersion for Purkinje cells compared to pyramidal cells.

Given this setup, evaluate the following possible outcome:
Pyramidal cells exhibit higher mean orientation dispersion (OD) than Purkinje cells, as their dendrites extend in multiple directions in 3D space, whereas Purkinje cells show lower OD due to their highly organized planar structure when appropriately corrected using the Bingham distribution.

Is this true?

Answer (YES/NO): YES